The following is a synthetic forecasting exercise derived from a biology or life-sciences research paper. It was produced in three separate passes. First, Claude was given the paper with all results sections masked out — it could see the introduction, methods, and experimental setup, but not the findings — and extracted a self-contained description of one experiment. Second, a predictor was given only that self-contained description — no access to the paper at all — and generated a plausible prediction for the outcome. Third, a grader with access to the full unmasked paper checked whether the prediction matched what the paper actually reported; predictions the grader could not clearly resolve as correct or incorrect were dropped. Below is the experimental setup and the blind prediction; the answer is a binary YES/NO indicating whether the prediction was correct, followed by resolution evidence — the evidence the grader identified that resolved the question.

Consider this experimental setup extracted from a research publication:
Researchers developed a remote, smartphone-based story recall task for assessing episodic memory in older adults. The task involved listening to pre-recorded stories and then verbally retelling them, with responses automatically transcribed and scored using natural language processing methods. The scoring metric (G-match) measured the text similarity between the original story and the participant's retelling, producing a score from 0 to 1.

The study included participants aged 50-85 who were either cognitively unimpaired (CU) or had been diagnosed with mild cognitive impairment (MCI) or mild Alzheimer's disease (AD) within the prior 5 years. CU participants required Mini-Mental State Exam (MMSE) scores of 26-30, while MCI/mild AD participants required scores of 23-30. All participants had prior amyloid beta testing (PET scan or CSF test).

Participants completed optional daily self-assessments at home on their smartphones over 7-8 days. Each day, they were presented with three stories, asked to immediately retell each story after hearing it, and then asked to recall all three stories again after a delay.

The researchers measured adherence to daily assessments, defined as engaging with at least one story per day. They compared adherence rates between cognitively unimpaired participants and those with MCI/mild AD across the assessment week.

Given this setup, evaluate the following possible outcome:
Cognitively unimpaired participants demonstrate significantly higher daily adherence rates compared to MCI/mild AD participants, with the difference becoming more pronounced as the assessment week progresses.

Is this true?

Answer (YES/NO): NO